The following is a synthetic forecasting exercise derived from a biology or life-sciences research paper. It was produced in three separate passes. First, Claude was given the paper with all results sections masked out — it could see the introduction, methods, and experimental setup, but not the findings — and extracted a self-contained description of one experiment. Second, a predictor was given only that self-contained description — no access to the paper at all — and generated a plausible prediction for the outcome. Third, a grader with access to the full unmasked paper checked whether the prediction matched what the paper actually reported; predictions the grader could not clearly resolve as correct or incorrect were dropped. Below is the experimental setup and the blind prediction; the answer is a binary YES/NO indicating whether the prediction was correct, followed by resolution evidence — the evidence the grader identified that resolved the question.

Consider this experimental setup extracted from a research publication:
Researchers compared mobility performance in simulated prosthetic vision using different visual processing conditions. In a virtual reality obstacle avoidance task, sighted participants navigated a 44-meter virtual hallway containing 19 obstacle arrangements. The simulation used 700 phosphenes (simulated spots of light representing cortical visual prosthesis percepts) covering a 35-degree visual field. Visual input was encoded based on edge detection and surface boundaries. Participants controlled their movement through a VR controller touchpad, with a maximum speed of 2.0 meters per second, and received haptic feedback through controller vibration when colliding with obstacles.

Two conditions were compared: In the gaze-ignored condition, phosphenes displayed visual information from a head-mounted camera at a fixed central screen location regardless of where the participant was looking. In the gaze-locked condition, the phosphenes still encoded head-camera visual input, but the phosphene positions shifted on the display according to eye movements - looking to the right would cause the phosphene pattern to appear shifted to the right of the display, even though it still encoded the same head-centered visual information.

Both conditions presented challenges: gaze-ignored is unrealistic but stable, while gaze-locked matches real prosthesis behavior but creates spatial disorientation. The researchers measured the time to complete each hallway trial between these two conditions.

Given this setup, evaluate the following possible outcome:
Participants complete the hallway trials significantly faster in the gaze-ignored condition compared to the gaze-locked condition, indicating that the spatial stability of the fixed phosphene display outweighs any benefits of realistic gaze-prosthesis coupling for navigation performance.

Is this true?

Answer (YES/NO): YES